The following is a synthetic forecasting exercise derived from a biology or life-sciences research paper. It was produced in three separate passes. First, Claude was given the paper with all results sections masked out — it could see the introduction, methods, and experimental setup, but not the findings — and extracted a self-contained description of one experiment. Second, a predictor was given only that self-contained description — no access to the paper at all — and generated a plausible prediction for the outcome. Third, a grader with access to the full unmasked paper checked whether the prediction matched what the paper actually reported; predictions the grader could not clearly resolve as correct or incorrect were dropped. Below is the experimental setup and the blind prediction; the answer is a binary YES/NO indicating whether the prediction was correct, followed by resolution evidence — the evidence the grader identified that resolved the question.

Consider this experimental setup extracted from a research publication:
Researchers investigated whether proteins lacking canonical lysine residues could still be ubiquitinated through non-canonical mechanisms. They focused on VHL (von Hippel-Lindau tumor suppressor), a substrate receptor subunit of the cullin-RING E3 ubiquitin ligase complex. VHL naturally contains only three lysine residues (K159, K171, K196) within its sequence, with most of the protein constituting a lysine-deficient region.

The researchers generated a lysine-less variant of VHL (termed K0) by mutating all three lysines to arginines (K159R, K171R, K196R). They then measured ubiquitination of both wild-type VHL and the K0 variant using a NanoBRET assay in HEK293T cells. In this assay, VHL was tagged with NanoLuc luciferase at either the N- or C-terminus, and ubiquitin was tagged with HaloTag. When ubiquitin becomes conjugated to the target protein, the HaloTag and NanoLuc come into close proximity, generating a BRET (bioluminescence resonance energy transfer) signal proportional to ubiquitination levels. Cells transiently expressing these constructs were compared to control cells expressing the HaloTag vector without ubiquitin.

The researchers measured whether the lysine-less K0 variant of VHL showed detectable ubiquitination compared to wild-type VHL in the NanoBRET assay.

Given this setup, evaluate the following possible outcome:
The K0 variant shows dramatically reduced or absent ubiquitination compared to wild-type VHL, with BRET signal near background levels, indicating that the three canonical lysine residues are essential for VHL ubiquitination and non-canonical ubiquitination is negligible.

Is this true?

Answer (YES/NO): NO